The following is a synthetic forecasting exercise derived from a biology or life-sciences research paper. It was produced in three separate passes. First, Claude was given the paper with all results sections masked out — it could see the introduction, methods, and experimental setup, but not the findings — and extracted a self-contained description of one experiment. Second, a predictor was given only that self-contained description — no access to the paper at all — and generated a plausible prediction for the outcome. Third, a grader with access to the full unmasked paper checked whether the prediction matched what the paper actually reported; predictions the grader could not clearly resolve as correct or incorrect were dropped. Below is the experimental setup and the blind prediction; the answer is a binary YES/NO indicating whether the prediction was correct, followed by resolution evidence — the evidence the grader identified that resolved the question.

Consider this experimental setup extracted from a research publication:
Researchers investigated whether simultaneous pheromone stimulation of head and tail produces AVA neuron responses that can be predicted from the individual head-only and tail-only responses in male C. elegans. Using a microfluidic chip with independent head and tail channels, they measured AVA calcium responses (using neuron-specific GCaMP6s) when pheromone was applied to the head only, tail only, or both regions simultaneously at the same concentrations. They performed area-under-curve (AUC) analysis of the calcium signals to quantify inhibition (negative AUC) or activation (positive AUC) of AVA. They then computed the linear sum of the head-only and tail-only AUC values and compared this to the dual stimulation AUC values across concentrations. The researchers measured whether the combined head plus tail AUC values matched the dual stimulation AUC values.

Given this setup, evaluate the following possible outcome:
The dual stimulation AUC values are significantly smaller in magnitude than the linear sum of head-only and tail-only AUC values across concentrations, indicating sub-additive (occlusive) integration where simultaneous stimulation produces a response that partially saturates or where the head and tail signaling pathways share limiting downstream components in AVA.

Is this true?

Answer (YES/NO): NO